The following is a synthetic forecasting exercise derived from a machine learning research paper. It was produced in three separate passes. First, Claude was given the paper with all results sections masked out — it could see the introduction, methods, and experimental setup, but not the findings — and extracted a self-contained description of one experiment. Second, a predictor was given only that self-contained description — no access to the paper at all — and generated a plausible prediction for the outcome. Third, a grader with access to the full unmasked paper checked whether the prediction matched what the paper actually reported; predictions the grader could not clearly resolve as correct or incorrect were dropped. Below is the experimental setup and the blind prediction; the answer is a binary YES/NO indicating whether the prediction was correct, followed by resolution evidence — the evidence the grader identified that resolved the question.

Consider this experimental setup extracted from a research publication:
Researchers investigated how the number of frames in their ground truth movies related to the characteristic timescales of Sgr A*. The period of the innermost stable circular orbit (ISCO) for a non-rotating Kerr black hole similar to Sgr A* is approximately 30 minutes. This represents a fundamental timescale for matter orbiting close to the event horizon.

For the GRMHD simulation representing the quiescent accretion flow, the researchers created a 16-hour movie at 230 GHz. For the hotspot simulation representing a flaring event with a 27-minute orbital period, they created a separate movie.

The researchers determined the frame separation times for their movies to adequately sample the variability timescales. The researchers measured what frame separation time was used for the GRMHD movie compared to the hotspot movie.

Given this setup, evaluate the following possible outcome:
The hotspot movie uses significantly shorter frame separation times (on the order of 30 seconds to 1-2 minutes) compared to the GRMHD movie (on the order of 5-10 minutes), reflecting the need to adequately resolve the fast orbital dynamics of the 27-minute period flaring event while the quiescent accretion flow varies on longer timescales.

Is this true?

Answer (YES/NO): NO